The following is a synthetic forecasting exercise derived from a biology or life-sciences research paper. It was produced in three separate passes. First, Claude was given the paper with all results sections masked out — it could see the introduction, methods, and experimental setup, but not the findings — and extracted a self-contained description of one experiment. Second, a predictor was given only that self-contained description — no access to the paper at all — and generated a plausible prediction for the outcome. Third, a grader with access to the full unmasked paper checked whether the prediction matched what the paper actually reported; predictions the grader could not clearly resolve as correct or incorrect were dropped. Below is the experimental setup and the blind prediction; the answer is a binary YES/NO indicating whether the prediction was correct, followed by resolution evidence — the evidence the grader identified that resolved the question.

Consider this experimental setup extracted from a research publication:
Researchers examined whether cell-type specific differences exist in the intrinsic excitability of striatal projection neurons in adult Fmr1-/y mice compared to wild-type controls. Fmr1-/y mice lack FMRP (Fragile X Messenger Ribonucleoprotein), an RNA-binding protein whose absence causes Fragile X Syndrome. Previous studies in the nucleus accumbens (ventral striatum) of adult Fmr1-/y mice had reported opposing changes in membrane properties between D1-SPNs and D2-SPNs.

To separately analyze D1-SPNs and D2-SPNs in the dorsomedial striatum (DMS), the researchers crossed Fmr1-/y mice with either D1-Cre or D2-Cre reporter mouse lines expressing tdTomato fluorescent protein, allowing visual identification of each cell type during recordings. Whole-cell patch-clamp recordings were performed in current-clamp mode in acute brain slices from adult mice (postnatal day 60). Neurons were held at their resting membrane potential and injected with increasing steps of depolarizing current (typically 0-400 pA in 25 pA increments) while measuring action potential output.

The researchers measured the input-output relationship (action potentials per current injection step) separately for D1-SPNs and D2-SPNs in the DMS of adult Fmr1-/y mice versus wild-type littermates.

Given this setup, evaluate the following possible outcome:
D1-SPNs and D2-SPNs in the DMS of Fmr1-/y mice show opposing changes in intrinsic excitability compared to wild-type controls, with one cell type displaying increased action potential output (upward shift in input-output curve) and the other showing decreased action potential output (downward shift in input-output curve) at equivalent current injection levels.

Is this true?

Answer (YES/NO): NO